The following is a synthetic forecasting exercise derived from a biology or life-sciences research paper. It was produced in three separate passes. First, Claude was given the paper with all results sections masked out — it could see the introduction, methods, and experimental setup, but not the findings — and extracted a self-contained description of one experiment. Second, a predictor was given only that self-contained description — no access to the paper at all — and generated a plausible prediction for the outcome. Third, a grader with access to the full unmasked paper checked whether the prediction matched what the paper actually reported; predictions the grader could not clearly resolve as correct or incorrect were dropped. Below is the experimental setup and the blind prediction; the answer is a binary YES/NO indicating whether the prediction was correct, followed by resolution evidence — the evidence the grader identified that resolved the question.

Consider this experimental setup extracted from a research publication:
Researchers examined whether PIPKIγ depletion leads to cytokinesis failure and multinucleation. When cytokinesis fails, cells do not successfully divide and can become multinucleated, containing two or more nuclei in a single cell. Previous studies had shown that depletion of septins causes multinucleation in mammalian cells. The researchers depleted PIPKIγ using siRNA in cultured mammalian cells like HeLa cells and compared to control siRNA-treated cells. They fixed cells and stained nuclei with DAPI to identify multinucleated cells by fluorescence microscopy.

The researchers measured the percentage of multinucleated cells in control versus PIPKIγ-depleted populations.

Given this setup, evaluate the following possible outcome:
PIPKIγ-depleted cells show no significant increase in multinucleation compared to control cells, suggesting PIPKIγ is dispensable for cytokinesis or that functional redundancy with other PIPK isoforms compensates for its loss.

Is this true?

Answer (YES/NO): NO